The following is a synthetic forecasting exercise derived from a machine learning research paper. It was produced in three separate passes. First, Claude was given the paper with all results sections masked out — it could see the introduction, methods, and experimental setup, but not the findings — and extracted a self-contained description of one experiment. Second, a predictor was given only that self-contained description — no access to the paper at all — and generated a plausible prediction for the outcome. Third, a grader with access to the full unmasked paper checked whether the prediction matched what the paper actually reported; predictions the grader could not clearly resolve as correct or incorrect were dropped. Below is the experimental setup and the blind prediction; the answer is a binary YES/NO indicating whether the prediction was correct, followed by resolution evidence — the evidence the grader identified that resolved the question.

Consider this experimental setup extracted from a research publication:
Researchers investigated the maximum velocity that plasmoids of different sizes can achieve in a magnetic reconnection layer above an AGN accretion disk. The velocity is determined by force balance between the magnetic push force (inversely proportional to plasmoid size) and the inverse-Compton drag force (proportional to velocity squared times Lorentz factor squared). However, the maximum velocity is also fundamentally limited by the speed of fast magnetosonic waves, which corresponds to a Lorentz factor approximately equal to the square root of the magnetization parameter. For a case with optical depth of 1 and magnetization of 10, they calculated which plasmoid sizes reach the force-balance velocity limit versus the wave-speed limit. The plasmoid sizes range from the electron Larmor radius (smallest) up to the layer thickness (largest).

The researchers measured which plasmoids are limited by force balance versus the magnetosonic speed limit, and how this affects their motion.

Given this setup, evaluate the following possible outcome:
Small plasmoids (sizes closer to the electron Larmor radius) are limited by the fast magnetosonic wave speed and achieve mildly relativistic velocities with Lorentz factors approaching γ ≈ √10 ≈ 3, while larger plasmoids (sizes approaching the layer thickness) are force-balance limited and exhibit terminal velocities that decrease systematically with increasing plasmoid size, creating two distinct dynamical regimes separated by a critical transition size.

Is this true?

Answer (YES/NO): YES